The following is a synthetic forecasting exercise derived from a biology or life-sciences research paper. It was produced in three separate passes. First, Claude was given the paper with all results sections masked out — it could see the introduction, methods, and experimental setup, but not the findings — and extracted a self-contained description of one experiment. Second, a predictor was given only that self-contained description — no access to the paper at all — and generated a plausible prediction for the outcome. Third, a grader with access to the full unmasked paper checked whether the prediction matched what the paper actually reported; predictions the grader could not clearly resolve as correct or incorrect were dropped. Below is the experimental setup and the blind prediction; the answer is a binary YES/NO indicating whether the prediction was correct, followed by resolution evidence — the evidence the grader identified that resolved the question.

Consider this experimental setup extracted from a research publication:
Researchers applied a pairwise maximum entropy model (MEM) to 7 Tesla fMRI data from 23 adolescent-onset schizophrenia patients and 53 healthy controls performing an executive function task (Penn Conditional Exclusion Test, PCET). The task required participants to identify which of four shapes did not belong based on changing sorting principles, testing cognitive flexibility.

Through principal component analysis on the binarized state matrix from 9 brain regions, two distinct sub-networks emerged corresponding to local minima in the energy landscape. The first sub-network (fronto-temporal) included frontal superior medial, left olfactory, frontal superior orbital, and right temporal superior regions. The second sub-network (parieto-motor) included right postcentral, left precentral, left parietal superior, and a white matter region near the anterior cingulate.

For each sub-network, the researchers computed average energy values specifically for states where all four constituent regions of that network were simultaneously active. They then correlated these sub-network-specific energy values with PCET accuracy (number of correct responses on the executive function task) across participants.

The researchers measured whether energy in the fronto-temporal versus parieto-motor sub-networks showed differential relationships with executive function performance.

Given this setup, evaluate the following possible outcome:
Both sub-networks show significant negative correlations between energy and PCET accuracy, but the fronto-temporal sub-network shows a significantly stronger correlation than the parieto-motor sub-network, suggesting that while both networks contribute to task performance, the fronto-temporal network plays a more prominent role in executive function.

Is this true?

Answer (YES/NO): NO